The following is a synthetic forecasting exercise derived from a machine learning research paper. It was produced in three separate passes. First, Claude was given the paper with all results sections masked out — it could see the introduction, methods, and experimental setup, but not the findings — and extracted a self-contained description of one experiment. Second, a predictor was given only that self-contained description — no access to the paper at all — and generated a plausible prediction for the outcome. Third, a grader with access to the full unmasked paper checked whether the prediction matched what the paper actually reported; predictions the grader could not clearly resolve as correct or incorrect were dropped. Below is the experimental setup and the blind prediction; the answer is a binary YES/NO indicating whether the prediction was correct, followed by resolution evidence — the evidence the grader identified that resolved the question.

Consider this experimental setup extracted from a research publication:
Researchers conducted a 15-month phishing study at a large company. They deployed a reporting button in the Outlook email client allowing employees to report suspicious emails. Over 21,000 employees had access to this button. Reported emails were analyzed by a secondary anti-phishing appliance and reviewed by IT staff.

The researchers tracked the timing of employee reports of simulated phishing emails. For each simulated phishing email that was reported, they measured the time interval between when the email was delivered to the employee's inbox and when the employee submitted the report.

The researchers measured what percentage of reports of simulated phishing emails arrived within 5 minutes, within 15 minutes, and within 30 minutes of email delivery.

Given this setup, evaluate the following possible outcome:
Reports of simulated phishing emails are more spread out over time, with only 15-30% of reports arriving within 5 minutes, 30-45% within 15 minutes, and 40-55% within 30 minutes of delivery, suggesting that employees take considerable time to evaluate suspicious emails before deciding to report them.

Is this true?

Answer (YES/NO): NO